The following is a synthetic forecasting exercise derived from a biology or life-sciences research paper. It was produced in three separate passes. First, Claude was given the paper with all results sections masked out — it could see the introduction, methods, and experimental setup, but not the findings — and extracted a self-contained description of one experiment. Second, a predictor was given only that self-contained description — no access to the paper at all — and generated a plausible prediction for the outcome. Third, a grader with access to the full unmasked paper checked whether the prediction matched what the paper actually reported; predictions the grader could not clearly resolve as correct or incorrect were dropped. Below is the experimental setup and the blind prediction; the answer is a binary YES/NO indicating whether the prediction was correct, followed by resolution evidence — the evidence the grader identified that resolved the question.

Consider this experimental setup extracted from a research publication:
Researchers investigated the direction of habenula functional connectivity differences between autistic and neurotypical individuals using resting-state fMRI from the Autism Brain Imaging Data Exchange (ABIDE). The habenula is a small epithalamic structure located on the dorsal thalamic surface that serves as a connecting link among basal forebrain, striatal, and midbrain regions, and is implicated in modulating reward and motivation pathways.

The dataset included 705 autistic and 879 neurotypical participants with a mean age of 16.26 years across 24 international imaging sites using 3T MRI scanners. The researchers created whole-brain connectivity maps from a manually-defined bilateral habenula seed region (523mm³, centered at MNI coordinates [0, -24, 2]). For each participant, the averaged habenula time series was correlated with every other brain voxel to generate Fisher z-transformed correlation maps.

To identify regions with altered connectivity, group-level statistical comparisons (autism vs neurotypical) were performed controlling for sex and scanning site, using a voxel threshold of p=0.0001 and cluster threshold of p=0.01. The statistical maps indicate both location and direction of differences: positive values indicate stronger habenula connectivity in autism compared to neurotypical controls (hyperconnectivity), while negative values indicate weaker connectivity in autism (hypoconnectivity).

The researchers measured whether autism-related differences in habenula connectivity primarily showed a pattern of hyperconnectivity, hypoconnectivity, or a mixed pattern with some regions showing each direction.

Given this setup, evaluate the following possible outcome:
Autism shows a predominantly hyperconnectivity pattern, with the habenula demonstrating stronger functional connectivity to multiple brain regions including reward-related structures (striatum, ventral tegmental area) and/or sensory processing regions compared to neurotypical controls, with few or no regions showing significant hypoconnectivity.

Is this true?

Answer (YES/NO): YES